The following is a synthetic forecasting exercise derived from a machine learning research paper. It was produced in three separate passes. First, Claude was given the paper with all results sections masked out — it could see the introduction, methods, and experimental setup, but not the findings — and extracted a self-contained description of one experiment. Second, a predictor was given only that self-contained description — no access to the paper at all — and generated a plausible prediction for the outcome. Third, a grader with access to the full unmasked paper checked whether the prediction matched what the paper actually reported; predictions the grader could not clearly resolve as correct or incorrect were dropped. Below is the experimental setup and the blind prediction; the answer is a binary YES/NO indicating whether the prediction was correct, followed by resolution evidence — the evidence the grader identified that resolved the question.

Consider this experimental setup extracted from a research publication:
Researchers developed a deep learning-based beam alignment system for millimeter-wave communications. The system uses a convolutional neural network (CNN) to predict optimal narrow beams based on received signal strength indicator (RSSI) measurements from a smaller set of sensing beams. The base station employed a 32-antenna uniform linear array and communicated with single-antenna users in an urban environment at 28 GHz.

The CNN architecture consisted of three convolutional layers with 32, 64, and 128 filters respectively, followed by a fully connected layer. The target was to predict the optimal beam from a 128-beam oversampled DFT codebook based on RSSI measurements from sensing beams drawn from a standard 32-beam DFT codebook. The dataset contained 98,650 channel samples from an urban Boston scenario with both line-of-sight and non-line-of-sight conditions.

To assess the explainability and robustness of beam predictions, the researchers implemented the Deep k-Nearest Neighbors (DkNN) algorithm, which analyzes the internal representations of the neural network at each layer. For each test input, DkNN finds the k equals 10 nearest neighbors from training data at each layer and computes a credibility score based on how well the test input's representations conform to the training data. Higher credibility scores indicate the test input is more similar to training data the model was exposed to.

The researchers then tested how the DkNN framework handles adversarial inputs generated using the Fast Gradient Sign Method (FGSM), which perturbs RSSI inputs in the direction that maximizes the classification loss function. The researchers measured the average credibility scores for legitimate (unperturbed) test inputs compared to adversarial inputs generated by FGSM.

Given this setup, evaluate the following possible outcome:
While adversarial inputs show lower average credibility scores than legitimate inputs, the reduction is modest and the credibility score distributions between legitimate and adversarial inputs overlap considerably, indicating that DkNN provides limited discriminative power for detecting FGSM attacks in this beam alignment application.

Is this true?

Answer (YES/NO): NO